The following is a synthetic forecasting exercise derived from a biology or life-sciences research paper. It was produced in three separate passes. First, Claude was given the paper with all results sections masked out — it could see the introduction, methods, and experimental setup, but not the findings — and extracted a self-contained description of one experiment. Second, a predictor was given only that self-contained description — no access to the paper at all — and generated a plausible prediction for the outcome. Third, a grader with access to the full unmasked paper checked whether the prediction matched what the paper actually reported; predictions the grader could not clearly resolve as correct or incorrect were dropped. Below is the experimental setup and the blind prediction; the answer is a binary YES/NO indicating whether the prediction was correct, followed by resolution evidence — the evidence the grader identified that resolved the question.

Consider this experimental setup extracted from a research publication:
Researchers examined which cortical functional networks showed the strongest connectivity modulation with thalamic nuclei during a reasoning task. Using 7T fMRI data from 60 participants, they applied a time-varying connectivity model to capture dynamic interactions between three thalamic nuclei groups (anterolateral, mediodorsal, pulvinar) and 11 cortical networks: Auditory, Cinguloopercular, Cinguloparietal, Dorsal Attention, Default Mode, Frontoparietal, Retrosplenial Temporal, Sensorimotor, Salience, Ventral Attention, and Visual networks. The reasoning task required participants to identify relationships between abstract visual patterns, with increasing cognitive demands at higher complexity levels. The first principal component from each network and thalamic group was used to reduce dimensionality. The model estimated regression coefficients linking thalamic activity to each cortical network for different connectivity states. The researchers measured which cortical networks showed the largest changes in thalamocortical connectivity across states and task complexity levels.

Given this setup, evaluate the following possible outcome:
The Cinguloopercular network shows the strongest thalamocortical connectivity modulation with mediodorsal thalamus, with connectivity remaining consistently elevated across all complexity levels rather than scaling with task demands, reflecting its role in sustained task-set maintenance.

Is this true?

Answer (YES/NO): NO